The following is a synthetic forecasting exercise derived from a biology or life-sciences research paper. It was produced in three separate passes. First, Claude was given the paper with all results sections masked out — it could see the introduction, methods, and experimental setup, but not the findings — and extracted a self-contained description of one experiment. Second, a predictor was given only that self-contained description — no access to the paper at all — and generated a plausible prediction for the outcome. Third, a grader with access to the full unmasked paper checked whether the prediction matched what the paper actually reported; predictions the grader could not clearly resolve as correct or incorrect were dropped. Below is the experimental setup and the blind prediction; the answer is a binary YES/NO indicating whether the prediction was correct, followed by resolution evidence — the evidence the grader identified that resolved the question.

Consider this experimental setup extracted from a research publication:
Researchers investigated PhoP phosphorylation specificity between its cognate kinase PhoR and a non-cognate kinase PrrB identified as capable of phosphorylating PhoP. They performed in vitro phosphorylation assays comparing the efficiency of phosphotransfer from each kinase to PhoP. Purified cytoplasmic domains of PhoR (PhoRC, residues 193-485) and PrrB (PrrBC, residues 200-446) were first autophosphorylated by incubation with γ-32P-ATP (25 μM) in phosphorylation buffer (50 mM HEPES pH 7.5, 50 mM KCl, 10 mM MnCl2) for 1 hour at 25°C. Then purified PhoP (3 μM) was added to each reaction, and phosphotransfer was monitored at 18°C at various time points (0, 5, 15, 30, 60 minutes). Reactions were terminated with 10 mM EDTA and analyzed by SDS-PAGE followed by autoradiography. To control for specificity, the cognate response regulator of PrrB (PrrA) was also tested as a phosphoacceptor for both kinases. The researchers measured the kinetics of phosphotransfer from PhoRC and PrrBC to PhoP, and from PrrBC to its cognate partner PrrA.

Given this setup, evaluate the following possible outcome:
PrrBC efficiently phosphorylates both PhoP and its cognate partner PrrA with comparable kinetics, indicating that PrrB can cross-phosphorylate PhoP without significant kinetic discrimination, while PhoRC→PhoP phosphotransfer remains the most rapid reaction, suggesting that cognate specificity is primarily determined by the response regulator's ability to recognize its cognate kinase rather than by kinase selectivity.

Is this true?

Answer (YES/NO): NO